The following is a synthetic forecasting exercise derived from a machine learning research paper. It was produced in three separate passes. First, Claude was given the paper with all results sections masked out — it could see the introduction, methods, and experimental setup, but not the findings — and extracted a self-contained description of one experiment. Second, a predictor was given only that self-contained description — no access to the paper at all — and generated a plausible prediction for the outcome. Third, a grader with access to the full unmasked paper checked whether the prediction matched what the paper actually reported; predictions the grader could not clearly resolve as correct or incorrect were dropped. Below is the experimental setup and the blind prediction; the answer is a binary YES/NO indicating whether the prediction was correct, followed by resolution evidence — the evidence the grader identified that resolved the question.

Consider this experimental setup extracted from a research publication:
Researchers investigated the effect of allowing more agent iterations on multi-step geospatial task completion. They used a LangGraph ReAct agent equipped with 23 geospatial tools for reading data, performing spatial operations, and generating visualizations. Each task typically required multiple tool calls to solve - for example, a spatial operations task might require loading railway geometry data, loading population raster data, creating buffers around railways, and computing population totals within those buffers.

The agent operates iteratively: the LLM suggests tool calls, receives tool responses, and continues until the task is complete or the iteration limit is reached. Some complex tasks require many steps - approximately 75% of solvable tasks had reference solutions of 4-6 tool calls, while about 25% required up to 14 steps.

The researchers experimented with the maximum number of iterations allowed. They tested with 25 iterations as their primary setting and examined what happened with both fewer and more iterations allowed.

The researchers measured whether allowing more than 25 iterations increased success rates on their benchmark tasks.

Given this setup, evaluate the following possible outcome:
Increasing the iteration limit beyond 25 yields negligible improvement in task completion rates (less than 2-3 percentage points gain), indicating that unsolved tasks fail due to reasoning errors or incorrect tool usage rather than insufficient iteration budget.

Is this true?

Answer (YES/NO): YES